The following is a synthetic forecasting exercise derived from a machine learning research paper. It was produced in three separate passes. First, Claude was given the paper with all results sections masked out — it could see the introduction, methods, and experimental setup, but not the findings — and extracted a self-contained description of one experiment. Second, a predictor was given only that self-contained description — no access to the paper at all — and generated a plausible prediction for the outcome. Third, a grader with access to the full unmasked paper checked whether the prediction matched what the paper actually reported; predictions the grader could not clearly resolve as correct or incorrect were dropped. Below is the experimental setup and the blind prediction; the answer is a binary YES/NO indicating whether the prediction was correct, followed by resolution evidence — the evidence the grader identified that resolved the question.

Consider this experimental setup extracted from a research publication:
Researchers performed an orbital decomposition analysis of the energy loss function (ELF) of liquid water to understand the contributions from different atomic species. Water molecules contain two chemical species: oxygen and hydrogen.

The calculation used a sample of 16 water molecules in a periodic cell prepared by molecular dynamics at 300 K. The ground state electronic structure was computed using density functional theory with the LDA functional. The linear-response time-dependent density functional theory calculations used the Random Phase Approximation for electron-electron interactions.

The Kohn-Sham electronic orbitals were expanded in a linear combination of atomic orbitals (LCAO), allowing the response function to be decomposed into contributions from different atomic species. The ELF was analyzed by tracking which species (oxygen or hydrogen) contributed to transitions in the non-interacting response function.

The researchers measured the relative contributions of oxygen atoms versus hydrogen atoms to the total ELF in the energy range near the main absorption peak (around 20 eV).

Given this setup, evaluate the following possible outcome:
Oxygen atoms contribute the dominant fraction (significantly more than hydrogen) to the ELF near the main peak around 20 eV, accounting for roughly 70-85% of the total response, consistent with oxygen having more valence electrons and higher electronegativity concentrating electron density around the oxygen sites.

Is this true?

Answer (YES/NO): NO